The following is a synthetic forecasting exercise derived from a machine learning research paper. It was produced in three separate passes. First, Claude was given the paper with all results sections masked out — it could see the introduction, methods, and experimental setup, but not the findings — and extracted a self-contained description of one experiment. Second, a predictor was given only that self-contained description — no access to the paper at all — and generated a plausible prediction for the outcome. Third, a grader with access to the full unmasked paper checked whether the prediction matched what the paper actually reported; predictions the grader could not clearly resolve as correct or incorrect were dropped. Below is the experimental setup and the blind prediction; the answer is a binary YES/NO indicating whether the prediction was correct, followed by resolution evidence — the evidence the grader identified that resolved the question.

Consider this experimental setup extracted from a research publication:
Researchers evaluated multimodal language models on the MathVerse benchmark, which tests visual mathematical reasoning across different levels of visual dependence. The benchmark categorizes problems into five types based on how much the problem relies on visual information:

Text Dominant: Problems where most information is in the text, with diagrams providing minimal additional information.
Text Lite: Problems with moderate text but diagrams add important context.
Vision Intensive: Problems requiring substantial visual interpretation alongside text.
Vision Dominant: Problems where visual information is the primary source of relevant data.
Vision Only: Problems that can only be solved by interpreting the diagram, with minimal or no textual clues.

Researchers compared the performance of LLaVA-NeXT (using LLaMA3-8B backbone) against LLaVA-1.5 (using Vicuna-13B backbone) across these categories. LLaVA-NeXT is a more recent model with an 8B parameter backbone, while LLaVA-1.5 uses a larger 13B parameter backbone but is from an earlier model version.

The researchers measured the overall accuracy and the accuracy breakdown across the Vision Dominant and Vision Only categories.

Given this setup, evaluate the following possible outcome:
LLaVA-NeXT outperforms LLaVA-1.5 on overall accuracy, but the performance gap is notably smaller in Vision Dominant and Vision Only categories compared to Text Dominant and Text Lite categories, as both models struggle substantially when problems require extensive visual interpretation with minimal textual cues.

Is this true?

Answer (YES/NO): YES